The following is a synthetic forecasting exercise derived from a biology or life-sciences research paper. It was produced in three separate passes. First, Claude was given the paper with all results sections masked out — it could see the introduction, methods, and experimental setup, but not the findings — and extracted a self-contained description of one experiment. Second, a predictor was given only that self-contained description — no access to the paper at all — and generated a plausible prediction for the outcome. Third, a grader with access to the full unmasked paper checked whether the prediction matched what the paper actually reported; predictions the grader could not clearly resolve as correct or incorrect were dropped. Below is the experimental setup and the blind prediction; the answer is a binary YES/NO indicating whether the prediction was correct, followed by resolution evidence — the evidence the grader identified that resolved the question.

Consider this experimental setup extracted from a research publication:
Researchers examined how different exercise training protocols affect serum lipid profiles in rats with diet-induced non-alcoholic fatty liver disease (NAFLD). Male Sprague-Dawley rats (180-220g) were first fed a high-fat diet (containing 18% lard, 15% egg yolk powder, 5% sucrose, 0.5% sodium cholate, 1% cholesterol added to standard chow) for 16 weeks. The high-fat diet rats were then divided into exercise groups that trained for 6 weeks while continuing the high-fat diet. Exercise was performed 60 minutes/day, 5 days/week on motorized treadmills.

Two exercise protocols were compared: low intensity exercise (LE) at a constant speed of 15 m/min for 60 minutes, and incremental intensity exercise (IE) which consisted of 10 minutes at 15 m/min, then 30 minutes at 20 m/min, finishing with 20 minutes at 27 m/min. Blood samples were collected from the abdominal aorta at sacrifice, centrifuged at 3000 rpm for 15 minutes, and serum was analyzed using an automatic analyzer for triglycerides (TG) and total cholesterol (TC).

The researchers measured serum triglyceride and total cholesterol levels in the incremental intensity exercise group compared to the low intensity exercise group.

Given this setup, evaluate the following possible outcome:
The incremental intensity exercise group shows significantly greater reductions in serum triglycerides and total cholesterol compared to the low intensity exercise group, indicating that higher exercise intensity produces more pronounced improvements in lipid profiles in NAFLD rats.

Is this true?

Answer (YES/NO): NO